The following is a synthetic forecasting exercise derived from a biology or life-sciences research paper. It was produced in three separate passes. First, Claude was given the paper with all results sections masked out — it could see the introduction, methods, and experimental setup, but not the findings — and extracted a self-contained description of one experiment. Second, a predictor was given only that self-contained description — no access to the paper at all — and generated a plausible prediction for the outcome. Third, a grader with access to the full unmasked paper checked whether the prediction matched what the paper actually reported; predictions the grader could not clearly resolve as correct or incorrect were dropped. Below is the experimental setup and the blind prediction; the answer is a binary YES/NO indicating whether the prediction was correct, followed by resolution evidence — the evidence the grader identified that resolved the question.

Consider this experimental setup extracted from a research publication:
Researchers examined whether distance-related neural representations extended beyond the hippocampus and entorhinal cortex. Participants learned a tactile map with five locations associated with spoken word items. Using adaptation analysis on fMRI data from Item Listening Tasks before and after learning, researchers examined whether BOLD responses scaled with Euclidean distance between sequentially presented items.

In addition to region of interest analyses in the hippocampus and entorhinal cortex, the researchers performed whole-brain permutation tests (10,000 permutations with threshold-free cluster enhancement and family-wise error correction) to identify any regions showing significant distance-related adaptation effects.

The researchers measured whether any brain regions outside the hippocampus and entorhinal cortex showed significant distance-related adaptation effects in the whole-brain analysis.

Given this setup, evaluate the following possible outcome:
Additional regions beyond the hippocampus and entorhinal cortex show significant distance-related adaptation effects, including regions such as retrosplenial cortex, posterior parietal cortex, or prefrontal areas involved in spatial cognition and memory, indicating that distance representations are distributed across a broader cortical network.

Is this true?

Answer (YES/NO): NO